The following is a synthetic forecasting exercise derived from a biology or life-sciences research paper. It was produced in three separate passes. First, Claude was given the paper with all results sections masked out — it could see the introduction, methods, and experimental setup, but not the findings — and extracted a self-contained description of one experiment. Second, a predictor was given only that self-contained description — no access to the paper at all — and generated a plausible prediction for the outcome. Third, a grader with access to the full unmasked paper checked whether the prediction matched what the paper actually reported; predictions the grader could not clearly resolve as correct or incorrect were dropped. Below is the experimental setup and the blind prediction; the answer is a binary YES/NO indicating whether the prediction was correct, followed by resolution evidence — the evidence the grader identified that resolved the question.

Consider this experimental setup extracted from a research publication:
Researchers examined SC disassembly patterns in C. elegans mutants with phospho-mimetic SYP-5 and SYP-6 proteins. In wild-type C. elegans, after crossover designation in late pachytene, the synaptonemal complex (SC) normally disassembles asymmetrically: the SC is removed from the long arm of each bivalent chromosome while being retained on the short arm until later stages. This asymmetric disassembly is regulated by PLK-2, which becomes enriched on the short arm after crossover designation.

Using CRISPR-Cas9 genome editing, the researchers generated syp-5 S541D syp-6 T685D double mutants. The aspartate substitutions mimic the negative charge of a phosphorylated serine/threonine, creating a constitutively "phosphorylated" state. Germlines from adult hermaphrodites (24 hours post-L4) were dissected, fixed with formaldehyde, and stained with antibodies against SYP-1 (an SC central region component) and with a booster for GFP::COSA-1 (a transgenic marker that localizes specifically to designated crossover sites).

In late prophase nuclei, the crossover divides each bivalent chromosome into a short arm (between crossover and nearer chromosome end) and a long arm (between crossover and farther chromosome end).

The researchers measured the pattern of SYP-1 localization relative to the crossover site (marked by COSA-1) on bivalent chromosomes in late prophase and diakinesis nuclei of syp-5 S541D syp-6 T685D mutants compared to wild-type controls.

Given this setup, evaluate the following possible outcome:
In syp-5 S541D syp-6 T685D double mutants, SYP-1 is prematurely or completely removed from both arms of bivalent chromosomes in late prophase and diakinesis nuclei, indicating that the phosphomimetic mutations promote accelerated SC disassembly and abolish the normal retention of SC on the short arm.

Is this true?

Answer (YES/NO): YES